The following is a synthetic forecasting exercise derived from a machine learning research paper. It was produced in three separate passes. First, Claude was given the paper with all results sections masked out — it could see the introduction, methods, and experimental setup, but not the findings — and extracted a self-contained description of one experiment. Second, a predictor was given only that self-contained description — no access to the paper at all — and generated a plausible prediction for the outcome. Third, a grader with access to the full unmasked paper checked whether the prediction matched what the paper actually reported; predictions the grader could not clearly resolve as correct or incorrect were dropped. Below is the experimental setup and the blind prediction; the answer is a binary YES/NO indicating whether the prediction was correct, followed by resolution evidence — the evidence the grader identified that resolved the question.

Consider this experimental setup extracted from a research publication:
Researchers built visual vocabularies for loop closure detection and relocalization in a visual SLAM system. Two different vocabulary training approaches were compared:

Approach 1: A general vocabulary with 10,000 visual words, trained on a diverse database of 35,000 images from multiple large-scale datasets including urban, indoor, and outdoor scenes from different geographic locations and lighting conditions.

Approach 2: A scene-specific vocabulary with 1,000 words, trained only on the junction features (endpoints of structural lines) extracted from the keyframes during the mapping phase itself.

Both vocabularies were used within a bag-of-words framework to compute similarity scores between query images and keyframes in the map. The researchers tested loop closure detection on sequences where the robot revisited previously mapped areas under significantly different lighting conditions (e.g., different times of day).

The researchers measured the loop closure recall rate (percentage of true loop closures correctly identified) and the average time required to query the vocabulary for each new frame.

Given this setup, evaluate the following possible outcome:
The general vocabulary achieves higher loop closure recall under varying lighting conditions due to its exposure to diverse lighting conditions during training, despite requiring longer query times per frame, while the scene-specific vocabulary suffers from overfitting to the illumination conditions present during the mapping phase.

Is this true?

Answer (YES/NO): NO